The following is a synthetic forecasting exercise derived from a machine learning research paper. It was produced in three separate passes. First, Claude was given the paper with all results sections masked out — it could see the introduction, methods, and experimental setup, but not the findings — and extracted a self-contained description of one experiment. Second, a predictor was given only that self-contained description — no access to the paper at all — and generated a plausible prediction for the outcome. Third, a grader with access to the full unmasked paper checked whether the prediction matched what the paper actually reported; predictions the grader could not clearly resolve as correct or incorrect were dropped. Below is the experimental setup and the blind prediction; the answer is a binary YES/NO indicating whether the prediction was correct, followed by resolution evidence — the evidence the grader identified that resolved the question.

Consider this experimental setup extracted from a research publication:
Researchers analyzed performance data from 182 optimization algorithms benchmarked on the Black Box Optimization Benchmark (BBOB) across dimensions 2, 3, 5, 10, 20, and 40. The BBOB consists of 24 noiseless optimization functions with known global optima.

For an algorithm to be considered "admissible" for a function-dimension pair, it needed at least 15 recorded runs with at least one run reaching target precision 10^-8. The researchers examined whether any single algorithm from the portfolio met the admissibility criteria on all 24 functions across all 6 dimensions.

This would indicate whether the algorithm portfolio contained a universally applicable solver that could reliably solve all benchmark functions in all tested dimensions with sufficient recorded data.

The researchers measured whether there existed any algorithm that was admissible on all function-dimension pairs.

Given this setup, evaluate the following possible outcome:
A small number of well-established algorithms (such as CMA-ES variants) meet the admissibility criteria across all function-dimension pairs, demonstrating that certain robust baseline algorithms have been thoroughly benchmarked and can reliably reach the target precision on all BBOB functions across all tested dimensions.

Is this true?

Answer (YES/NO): NO